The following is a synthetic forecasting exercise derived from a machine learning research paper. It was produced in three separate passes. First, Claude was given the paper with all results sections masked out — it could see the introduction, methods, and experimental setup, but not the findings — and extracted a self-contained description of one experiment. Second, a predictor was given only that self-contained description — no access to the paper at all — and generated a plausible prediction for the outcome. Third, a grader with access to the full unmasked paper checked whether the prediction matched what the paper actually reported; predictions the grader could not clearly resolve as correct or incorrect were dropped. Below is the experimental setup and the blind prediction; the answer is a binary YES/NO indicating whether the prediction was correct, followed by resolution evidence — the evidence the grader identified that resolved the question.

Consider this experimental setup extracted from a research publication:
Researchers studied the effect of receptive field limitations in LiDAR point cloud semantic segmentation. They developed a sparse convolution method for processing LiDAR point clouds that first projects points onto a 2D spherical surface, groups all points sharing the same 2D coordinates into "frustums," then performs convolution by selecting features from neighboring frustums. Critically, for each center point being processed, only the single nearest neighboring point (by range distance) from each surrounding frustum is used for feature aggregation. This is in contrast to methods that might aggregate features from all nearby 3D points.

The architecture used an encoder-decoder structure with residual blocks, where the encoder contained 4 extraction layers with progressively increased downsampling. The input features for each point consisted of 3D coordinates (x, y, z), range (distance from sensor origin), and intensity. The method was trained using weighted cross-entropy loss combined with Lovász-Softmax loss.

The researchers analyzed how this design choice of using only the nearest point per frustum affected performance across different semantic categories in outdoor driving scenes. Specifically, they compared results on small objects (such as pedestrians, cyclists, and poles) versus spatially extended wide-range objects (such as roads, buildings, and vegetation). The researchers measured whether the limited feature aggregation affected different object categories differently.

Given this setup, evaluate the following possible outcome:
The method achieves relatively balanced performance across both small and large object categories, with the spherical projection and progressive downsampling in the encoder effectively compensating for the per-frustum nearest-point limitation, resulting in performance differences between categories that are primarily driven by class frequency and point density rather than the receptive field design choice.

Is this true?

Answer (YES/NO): NO